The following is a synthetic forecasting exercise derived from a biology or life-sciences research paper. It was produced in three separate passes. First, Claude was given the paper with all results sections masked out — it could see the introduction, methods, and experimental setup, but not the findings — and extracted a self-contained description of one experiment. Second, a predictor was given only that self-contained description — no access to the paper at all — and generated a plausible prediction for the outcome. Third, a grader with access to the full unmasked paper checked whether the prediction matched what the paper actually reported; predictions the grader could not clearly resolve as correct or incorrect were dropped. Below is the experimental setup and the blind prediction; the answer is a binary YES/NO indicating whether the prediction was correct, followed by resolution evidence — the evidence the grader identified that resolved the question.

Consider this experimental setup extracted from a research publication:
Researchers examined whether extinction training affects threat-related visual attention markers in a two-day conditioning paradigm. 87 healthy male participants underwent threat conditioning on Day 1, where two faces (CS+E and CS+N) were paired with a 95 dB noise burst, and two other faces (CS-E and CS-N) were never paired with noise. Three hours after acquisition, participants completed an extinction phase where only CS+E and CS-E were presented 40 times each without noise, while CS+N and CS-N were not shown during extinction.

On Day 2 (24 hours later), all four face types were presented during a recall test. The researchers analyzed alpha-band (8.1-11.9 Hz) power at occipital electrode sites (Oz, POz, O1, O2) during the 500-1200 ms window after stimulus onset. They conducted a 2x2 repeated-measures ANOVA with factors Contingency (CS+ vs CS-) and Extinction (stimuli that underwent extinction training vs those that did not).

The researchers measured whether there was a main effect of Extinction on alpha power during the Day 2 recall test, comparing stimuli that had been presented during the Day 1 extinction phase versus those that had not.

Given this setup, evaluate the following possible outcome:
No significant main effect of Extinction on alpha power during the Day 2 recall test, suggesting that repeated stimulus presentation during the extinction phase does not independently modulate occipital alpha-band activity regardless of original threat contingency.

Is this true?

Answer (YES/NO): YES